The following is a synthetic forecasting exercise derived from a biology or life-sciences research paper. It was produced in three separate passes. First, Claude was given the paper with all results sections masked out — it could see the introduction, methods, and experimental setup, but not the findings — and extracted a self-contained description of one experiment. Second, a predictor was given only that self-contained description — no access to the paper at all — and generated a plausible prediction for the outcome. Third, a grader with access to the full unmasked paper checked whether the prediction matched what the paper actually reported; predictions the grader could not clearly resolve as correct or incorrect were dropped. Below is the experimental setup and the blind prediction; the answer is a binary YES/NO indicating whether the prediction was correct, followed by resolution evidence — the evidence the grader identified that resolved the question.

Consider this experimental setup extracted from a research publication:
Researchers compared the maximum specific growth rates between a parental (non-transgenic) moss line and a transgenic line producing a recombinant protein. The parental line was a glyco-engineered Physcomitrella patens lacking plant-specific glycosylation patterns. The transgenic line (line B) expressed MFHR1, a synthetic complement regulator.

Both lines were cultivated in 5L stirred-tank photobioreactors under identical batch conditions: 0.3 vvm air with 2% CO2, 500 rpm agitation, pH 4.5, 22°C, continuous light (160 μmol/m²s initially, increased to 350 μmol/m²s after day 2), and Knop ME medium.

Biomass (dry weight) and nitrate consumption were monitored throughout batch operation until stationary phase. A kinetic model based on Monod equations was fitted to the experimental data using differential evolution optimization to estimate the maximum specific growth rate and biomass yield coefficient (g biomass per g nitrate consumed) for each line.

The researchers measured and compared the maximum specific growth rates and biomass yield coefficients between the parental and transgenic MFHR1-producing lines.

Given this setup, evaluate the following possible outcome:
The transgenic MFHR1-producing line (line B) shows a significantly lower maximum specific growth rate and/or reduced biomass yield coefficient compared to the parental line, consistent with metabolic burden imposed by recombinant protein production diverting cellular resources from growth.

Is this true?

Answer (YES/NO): YES